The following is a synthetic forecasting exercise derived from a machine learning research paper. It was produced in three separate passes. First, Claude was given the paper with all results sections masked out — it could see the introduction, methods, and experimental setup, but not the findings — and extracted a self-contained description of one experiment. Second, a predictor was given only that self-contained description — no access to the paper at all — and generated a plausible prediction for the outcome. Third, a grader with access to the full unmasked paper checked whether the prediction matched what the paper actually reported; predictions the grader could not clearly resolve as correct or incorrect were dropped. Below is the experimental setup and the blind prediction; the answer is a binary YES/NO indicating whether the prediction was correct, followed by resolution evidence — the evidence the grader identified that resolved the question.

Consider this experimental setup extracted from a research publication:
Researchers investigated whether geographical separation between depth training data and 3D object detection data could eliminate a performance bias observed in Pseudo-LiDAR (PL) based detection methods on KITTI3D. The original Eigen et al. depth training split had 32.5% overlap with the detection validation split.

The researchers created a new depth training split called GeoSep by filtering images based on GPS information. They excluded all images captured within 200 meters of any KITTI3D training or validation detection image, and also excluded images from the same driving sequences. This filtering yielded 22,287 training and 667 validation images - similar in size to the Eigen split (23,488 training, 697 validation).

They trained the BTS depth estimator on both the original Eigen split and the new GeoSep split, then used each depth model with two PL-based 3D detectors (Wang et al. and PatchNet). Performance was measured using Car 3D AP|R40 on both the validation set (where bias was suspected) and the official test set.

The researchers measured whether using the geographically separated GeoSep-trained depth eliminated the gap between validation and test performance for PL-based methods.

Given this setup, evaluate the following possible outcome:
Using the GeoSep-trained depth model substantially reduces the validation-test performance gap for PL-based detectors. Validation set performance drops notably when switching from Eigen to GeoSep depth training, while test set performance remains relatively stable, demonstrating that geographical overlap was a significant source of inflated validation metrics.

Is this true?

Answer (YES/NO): NO